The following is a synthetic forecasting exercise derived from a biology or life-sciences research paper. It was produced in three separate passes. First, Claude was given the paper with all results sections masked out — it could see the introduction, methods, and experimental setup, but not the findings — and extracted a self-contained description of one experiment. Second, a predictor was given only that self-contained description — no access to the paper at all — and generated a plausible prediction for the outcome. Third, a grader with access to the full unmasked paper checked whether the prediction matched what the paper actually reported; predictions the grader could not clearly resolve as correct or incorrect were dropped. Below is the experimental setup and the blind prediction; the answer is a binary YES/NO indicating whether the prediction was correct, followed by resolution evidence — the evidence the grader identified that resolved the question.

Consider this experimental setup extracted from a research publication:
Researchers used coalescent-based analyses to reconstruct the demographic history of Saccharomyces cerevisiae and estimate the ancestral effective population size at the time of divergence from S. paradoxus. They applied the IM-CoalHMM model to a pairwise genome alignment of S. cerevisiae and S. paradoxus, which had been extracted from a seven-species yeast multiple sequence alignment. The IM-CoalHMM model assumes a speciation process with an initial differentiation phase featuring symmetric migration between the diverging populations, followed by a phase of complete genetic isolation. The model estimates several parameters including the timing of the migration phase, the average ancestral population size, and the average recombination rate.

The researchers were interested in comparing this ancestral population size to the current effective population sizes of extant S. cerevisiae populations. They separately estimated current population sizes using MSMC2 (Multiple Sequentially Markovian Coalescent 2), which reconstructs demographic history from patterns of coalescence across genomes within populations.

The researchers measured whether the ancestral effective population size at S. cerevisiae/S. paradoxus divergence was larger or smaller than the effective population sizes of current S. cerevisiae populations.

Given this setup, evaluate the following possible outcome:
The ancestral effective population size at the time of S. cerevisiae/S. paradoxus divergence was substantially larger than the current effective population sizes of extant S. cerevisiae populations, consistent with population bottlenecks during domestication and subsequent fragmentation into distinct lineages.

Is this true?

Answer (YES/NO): YES